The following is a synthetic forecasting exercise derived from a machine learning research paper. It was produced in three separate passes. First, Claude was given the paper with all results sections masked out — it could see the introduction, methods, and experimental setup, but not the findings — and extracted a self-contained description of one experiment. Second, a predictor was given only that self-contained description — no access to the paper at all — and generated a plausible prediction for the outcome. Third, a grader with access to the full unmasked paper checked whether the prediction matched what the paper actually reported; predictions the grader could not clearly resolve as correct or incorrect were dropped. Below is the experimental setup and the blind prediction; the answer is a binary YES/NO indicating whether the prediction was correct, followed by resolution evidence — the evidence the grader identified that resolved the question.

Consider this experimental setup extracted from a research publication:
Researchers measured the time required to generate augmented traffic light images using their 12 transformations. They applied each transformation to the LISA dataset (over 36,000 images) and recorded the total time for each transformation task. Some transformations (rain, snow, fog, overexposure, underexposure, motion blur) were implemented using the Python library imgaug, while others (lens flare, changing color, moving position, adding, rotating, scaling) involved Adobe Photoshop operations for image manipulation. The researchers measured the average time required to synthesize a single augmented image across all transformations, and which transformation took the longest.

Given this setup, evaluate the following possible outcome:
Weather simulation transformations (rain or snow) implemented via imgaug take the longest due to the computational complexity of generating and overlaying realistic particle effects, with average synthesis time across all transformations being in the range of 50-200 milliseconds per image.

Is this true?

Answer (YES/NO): NO